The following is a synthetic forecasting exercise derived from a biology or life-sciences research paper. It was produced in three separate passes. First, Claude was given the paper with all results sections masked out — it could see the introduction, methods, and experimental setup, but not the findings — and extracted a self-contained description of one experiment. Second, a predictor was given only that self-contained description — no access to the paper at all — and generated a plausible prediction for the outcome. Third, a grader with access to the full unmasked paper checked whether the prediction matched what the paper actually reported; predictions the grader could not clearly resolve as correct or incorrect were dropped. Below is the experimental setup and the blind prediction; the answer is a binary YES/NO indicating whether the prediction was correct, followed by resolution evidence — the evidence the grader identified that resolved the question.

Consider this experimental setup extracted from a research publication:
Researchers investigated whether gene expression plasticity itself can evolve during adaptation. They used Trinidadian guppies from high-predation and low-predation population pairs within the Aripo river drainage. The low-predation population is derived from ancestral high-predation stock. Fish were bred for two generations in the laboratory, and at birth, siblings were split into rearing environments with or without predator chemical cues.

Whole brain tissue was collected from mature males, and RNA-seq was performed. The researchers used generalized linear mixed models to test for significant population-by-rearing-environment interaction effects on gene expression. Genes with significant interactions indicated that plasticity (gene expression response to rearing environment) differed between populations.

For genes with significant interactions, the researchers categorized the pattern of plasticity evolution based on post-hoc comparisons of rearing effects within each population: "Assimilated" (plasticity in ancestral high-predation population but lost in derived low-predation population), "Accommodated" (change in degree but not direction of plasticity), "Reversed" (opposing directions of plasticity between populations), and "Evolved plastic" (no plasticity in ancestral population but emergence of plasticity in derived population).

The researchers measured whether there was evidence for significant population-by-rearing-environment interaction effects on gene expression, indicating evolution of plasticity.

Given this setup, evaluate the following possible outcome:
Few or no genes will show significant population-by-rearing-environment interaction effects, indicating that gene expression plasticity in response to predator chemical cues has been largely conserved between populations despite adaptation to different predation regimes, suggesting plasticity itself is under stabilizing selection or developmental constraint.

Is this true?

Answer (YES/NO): NO